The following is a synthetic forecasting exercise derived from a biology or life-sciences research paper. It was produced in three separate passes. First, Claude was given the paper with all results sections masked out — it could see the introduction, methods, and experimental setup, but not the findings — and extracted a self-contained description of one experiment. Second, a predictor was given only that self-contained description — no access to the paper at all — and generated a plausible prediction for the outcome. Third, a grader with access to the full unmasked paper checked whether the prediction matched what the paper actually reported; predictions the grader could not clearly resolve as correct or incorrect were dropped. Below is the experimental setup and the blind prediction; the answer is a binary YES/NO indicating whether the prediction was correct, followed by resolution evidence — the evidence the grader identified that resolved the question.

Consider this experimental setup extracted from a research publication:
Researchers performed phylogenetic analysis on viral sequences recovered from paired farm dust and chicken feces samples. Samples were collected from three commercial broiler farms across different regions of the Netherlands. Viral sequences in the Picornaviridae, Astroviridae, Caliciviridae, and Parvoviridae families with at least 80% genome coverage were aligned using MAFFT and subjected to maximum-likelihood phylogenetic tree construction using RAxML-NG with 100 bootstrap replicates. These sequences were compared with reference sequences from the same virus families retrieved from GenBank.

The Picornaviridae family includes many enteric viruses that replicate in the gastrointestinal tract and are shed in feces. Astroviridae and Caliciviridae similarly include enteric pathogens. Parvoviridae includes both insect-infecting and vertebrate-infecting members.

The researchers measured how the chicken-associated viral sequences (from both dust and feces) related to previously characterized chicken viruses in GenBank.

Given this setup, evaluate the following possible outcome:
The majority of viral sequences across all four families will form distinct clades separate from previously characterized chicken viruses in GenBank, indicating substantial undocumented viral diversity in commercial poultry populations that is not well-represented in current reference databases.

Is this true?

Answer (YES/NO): NO